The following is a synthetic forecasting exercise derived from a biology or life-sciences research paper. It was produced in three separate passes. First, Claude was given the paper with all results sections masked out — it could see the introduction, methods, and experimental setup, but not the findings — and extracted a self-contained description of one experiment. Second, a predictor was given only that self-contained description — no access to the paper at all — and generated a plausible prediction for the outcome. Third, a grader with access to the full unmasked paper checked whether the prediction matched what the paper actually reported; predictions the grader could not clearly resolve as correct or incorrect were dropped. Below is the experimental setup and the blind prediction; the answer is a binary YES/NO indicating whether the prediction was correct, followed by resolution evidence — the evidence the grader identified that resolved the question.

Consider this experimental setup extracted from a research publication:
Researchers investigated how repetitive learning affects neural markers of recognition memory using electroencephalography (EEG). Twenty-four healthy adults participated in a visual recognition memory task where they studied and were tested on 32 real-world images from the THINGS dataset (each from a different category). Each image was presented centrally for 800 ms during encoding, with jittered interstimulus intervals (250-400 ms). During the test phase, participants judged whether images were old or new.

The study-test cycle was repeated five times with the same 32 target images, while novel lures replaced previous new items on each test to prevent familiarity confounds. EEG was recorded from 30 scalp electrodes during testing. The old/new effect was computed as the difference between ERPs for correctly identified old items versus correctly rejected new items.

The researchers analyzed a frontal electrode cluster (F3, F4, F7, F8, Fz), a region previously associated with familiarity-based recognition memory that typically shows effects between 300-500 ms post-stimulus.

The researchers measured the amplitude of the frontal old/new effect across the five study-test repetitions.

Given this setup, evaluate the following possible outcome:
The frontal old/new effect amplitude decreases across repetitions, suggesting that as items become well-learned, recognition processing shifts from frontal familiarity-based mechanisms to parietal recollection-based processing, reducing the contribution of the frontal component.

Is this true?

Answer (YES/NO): NO